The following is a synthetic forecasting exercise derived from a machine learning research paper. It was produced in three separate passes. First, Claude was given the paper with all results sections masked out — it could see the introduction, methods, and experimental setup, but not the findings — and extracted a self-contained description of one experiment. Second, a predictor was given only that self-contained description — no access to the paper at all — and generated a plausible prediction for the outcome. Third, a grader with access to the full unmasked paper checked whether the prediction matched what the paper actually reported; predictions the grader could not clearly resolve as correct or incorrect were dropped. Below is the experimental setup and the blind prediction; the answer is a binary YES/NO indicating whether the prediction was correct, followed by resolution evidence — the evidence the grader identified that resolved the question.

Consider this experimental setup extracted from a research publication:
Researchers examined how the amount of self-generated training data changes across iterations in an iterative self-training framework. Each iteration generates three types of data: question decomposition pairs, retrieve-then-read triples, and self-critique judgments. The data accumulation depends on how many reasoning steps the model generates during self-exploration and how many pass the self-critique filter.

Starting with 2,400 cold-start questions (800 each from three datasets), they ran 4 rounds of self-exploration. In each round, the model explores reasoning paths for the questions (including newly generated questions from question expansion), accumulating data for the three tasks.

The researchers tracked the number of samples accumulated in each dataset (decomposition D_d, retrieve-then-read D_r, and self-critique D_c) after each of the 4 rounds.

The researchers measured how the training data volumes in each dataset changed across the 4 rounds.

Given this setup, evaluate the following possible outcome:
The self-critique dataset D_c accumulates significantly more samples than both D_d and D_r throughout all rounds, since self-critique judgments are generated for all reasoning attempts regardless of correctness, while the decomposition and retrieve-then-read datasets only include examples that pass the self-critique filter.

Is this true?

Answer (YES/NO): NO